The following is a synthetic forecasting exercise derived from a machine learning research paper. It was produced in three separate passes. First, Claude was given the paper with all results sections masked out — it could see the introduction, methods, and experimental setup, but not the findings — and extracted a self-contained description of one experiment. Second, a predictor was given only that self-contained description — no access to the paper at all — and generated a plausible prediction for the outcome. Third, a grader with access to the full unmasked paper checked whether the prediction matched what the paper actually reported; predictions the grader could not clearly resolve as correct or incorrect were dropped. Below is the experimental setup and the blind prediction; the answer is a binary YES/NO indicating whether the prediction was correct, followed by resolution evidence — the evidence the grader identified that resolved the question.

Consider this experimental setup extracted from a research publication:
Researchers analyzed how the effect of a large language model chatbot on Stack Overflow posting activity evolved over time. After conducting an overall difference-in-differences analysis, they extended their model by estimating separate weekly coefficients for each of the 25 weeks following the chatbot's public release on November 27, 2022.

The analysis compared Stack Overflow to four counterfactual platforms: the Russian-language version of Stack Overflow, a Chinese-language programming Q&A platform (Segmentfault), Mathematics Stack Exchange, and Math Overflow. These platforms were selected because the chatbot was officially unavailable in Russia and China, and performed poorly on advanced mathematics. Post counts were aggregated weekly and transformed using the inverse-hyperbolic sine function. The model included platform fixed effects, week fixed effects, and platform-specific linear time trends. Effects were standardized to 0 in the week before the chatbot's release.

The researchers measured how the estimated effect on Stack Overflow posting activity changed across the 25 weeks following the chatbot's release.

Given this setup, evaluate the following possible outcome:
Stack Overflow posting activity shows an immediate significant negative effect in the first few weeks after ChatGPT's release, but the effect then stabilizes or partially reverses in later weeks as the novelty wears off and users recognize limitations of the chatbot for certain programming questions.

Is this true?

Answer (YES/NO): NO